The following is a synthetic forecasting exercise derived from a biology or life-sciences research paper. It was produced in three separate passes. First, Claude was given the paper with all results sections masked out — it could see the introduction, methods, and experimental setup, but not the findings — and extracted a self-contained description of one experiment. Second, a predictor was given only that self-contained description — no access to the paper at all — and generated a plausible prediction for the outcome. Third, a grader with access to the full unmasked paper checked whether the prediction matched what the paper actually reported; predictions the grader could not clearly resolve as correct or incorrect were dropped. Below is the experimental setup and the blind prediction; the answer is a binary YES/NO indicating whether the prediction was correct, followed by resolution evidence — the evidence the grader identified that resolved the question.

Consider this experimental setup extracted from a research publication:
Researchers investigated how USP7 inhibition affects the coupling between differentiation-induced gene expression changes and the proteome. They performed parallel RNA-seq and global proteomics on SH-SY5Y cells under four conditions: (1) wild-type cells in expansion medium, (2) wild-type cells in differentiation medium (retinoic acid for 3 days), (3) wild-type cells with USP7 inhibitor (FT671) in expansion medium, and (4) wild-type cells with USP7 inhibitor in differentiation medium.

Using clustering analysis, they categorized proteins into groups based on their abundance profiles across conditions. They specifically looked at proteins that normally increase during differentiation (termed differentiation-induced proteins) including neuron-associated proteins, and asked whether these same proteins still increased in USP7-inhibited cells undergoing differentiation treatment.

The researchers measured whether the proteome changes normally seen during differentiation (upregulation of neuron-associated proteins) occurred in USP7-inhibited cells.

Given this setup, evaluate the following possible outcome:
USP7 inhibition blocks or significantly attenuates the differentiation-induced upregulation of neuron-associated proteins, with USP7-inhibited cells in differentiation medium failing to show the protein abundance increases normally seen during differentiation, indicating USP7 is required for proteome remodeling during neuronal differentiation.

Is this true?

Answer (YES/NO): YES